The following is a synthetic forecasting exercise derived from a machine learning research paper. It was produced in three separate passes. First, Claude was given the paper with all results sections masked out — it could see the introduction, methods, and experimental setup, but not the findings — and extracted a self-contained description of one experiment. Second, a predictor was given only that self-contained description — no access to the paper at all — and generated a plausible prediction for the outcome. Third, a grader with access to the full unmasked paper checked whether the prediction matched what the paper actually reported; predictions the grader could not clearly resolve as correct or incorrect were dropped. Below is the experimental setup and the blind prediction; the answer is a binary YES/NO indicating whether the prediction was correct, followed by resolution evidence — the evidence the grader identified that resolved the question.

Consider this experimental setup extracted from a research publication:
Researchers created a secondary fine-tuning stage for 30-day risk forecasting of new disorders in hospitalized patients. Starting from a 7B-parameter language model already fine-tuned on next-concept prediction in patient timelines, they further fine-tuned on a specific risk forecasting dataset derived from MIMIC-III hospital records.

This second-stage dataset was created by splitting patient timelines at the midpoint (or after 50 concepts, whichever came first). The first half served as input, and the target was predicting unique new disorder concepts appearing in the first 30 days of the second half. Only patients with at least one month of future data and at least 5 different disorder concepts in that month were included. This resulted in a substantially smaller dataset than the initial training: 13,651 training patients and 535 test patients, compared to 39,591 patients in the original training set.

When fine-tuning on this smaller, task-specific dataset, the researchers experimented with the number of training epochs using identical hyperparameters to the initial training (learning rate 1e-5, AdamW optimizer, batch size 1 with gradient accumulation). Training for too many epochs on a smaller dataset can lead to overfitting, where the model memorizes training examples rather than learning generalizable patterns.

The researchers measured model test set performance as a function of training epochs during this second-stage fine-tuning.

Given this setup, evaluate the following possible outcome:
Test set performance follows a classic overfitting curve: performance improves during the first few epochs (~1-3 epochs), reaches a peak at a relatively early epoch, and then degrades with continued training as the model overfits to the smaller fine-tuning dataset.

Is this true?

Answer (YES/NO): YES